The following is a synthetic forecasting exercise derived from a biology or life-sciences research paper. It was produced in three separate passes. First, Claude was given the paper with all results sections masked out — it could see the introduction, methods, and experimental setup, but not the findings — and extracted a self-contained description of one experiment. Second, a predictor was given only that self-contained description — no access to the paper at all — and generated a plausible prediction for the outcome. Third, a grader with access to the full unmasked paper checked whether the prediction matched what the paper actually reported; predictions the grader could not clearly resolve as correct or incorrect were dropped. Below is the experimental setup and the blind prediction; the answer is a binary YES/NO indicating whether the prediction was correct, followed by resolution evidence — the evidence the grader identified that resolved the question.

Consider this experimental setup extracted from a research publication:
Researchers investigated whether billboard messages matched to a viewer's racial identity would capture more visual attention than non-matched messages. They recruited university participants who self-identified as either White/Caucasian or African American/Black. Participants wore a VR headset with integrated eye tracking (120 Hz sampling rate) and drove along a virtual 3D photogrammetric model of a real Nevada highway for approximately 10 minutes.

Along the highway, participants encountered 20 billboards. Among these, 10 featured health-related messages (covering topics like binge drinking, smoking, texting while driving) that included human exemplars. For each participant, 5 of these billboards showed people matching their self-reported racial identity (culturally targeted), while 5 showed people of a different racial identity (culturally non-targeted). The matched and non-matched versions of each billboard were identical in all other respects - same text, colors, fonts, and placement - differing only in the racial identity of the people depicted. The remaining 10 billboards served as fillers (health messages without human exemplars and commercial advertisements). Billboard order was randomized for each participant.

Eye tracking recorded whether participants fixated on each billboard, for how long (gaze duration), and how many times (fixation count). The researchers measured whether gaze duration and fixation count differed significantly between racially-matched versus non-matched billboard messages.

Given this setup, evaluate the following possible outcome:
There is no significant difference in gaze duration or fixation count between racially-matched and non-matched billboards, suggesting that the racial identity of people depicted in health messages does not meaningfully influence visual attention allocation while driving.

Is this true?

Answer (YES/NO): YES